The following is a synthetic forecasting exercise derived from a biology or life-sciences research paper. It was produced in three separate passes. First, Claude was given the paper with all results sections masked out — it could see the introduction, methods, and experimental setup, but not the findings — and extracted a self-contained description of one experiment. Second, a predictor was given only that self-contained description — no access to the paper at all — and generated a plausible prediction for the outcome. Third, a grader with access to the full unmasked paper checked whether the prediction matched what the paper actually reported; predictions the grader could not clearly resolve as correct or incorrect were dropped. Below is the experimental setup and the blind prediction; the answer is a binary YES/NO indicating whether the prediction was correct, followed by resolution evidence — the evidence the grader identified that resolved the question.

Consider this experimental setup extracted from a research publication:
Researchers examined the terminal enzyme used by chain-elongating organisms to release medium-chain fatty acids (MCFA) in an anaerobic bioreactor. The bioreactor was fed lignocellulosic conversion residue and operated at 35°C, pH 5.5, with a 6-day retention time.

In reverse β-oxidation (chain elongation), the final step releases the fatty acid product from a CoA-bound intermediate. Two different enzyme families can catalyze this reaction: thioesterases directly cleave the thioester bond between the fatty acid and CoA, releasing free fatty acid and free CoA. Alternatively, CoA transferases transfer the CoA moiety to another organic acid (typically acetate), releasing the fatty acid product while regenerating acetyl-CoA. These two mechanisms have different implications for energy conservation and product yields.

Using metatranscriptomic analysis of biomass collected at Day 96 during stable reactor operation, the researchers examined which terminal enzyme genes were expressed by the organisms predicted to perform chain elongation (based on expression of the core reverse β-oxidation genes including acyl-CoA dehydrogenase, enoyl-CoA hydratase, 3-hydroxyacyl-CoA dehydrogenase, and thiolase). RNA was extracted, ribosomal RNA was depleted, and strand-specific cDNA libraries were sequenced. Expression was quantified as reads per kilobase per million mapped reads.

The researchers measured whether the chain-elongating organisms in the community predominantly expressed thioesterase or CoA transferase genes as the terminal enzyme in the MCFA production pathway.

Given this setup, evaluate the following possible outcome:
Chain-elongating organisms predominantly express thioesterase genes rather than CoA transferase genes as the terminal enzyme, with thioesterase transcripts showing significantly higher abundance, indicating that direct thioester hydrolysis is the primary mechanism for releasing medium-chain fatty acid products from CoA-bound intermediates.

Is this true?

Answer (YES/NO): NO